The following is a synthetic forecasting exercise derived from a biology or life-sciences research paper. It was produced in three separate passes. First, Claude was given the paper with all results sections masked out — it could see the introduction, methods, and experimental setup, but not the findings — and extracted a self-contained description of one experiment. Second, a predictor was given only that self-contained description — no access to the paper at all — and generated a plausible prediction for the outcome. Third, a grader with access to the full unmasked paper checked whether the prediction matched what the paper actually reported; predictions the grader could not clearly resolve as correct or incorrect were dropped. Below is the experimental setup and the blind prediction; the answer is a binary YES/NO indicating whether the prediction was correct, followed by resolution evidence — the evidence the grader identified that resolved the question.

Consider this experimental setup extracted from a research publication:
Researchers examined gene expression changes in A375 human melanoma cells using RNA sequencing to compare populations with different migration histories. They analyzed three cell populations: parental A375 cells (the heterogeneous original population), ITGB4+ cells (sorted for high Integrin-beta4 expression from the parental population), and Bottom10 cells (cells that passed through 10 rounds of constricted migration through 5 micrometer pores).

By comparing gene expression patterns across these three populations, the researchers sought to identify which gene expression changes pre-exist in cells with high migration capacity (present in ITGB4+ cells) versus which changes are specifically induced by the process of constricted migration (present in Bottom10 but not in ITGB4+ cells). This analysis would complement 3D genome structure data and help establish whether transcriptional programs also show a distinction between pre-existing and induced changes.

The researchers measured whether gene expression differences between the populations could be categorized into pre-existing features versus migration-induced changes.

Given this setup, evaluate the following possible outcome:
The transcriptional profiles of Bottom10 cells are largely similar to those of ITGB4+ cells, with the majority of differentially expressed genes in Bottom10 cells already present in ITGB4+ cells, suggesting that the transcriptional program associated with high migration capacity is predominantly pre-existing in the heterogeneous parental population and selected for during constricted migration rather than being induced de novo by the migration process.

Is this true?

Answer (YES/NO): NO